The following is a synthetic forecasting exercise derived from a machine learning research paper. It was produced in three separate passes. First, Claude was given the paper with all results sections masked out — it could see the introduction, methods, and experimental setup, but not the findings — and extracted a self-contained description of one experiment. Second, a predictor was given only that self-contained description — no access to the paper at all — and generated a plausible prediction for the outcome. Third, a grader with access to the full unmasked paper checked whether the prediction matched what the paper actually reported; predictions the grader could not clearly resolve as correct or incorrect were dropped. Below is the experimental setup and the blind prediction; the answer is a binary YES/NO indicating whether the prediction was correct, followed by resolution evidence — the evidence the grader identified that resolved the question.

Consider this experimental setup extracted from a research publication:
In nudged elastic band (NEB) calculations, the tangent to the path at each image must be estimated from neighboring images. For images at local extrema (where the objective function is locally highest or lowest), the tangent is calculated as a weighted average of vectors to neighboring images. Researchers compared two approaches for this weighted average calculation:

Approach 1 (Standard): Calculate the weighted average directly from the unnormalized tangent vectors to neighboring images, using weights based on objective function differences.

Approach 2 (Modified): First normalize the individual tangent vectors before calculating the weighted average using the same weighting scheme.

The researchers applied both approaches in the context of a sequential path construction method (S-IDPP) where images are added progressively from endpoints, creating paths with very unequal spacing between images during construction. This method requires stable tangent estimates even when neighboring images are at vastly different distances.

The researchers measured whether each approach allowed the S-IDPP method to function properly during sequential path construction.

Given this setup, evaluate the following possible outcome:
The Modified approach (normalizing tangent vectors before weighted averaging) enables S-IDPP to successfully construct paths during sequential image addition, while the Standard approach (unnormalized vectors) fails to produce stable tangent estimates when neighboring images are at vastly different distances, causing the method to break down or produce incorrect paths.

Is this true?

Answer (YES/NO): YES